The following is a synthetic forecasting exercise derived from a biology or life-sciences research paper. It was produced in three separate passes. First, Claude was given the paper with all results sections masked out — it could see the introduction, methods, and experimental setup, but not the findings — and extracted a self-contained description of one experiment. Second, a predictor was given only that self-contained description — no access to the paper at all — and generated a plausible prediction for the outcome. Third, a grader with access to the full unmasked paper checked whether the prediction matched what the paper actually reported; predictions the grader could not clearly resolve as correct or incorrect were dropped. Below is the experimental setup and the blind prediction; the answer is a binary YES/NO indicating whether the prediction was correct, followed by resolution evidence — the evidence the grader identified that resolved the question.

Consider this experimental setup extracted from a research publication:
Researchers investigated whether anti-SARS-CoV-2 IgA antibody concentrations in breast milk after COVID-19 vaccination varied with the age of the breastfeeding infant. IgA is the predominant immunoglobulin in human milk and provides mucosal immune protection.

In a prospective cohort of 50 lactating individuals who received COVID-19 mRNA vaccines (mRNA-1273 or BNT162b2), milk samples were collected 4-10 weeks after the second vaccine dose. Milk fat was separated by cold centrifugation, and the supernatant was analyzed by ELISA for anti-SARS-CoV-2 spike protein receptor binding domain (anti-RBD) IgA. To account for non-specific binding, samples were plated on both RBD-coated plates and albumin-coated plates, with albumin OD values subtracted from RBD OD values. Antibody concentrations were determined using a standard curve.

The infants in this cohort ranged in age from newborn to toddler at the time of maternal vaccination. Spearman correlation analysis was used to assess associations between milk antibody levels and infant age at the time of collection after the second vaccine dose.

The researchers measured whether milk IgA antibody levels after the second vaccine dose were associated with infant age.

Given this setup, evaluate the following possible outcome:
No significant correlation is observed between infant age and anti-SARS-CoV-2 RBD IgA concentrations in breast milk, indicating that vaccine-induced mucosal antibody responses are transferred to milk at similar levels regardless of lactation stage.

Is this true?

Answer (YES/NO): NO